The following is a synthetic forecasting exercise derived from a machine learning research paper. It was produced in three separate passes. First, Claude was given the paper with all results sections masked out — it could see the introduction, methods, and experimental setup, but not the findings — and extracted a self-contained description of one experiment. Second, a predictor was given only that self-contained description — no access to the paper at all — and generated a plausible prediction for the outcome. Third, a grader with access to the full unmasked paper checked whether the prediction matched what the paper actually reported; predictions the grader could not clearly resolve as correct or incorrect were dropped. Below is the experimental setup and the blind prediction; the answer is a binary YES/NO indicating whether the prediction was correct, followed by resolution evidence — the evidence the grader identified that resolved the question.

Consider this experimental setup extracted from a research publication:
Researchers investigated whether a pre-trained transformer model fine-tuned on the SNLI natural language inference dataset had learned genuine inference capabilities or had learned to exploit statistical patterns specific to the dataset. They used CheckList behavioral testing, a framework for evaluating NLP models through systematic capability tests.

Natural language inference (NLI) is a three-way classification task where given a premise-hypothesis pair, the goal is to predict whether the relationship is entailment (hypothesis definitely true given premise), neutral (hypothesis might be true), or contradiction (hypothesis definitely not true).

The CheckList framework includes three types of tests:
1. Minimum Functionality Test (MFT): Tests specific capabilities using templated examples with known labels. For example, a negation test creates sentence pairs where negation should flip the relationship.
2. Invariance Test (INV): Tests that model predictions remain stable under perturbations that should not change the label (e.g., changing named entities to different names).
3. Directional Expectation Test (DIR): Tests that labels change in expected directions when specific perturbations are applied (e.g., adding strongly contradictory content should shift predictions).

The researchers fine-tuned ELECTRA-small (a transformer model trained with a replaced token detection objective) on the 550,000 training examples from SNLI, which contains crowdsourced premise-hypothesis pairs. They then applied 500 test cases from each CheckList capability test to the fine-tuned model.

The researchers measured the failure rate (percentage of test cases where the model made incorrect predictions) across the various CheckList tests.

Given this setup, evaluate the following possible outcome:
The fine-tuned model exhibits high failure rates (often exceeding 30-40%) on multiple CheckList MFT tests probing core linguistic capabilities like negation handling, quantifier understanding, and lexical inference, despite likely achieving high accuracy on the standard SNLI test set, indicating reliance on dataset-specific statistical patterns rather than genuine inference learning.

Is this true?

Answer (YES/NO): YES